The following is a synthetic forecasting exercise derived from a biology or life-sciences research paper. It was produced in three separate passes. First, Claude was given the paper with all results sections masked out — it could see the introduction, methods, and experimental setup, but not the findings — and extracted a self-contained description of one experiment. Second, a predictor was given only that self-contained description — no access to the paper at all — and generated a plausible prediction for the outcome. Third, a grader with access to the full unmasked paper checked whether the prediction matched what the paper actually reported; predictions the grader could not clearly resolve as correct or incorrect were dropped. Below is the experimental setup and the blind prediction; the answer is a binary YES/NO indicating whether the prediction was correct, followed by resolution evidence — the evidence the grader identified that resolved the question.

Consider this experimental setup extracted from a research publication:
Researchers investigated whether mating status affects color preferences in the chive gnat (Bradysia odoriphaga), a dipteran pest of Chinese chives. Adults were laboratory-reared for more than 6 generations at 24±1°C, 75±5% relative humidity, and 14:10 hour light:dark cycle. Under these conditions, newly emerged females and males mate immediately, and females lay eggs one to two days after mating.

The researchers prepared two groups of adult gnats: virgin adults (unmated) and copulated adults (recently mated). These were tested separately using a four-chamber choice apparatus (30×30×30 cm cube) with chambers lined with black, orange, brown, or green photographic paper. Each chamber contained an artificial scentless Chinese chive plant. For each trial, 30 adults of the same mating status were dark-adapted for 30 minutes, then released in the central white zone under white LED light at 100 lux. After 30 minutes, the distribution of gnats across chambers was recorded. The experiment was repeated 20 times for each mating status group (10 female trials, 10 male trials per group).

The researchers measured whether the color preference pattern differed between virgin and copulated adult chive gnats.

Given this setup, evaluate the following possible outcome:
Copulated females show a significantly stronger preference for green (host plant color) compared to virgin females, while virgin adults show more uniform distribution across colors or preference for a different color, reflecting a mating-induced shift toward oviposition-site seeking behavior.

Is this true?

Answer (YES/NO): NO